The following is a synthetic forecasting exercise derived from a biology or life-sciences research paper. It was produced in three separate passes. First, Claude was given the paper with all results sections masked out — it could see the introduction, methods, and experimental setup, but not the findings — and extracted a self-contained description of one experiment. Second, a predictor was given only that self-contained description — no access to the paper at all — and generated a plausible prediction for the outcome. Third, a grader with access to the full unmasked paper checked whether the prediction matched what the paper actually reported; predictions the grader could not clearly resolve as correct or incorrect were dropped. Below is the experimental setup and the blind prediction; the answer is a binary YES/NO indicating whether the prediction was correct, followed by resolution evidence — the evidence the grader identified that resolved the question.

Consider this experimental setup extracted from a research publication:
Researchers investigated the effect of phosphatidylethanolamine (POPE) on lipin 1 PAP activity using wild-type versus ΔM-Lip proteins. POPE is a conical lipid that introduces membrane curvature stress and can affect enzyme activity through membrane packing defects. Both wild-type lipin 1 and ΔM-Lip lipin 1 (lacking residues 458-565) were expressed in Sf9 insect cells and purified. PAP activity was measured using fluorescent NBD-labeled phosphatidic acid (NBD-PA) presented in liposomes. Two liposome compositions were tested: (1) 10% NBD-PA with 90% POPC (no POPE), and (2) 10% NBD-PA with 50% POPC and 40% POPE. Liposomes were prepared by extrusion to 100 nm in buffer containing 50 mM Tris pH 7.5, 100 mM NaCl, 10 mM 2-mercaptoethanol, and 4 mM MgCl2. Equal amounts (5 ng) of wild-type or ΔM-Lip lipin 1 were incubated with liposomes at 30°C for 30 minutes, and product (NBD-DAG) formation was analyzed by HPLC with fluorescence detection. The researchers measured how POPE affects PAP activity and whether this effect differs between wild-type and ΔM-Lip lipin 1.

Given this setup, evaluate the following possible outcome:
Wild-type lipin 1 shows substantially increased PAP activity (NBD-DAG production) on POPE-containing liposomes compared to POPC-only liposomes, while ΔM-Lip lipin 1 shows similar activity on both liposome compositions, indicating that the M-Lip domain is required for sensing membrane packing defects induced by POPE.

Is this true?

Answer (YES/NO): YES